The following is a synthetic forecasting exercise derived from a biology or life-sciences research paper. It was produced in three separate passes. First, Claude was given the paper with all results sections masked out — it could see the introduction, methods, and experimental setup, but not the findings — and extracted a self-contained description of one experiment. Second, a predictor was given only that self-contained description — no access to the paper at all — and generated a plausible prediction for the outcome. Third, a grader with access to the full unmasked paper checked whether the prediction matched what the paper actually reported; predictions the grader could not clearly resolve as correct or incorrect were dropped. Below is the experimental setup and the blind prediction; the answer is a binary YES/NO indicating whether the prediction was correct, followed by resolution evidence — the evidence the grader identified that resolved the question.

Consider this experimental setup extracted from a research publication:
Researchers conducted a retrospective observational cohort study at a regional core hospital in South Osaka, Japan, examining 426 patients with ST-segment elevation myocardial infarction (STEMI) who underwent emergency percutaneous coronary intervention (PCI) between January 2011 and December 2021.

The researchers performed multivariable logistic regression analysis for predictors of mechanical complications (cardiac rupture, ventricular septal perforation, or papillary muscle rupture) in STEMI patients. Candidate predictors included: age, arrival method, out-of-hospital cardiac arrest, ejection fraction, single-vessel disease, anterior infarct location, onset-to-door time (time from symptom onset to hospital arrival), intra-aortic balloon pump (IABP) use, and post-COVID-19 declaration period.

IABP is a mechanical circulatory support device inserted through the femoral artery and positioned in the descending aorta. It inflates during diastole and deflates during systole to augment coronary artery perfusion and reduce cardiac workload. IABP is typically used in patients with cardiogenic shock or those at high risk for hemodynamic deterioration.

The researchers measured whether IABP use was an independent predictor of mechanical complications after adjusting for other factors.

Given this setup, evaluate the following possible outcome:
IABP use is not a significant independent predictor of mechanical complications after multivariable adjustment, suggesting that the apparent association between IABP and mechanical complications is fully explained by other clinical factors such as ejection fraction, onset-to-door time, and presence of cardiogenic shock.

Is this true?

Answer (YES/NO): NO